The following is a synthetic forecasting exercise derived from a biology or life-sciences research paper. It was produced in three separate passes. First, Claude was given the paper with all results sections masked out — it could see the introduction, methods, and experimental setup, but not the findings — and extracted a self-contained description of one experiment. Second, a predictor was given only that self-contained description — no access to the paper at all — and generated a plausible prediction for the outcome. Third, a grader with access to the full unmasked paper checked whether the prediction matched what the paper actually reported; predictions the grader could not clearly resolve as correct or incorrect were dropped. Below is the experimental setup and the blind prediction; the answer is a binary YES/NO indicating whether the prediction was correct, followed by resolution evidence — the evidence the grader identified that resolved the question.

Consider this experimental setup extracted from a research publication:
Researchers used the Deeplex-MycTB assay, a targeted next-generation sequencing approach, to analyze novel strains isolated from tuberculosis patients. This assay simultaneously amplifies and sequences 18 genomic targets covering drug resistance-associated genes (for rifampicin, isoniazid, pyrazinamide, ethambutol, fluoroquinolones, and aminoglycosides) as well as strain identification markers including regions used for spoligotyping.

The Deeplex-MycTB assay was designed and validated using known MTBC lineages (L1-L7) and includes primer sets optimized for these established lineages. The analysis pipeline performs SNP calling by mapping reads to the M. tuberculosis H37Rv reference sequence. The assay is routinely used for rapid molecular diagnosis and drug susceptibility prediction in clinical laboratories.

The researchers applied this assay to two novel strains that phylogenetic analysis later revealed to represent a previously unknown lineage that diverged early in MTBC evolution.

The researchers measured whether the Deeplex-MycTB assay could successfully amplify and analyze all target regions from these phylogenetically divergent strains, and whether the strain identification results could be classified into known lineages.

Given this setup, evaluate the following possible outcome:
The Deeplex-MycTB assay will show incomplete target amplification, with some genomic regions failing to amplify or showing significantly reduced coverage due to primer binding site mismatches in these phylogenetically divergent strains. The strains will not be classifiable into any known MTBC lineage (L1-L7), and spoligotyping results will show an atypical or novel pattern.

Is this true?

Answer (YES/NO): NO